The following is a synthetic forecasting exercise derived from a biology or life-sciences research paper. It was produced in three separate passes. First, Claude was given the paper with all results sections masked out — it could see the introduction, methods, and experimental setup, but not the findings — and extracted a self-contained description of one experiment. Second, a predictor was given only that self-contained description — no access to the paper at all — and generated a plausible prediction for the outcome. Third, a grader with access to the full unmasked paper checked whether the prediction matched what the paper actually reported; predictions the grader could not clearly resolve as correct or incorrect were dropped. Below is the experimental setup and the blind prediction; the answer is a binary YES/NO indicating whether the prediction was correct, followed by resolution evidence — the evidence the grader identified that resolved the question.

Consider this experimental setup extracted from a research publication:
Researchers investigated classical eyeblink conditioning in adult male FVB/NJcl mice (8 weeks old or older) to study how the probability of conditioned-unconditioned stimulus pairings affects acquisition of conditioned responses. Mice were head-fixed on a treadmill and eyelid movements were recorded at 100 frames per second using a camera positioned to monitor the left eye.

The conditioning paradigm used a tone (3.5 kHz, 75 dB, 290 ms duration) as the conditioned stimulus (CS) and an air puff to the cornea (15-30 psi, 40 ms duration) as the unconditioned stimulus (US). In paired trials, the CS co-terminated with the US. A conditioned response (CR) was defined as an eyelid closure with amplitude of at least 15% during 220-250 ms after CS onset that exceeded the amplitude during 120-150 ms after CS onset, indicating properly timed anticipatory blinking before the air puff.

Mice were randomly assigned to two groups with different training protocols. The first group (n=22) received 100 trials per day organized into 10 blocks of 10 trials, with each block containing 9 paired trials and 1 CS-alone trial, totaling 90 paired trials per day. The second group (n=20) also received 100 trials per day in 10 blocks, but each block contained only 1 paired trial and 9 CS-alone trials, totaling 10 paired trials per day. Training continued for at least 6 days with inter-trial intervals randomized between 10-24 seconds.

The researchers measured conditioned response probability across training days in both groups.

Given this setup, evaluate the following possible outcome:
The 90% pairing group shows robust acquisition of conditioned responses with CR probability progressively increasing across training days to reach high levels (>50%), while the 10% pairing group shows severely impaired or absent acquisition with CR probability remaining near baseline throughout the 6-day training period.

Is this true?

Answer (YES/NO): NO